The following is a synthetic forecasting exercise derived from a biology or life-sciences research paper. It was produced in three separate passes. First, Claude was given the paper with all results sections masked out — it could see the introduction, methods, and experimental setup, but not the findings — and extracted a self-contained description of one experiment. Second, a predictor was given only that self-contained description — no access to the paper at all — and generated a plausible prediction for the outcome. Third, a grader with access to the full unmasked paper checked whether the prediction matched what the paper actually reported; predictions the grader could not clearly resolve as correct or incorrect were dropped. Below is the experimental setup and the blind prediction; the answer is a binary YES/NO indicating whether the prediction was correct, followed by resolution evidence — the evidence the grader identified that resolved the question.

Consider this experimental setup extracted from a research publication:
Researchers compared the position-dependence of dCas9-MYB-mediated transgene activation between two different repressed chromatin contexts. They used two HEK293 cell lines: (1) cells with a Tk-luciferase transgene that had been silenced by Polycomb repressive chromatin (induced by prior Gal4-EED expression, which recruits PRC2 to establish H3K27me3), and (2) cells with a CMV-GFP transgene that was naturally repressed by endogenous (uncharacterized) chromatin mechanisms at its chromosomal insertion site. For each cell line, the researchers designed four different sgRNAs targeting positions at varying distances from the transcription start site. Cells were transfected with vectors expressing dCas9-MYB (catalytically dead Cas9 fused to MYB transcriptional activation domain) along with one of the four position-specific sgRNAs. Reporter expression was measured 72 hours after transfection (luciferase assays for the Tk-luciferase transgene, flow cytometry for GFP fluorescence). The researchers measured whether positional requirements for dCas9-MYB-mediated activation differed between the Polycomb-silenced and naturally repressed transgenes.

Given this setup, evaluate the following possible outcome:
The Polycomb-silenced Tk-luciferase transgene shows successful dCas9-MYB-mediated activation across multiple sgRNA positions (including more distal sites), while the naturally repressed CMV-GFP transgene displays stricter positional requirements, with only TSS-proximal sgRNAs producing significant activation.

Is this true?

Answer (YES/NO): NO